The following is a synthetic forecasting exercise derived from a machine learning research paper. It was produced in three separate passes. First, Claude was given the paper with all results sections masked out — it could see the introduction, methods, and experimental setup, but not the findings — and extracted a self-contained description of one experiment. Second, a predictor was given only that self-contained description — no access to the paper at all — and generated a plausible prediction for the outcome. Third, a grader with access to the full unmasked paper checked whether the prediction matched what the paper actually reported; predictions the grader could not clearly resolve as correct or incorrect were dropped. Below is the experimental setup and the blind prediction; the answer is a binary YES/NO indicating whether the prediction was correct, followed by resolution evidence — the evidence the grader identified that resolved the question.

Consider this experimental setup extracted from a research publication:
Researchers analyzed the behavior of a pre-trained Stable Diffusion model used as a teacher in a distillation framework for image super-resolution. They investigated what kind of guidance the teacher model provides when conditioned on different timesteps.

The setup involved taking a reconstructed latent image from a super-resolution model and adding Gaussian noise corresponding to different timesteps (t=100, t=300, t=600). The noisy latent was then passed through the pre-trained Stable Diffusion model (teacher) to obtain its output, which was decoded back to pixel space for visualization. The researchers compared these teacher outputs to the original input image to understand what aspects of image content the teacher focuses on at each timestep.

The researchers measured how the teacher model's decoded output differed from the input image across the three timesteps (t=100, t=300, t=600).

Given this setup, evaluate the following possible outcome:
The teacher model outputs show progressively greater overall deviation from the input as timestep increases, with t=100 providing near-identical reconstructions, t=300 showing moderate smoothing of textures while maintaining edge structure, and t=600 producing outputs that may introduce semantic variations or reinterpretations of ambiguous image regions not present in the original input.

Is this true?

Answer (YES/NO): NO